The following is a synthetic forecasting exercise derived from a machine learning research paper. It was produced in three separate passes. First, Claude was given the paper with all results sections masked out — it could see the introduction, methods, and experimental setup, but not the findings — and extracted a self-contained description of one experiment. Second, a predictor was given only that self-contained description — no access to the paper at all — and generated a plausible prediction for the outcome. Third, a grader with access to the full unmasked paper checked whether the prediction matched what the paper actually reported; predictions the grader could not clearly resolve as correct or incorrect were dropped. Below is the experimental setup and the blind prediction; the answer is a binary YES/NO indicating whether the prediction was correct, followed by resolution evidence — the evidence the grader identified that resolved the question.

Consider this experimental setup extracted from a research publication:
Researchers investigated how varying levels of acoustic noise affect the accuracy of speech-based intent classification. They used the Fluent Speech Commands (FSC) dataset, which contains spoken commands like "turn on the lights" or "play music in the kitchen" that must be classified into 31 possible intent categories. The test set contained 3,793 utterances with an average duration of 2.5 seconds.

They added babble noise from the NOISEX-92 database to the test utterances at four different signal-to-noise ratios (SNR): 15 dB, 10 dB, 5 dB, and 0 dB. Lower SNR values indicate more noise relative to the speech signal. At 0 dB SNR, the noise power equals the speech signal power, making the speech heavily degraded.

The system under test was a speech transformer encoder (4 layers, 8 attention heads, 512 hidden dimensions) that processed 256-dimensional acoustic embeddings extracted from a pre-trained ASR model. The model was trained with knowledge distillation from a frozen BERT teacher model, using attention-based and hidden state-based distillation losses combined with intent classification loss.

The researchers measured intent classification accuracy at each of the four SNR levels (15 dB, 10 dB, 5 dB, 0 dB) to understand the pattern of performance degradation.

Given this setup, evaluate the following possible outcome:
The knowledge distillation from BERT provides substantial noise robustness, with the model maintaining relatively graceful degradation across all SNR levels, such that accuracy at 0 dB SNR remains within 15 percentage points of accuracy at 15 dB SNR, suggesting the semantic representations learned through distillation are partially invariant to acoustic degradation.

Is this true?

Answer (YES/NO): NO